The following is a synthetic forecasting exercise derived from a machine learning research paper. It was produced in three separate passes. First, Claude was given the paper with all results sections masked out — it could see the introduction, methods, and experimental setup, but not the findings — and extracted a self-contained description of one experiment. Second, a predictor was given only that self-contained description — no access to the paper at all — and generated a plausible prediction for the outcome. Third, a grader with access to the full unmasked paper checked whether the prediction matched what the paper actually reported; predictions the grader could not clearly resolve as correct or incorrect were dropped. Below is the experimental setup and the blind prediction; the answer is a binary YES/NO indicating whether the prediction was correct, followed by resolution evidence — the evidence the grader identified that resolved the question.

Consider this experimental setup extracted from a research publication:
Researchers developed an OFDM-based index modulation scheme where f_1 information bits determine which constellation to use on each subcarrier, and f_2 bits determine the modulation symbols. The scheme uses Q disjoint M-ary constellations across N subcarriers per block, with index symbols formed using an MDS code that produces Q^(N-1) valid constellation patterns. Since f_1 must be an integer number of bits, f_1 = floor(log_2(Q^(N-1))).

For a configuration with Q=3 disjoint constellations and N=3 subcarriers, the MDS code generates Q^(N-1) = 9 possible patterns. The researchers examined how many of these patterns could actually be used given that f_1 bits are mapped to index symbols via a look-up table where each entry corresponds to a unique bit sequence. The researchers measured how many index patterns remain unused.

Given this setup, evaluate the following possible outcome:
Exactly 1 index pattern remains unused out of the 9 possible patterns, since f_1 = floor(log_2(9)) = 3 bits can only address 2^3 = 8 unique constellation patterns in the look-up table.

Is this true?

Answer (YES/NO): YES